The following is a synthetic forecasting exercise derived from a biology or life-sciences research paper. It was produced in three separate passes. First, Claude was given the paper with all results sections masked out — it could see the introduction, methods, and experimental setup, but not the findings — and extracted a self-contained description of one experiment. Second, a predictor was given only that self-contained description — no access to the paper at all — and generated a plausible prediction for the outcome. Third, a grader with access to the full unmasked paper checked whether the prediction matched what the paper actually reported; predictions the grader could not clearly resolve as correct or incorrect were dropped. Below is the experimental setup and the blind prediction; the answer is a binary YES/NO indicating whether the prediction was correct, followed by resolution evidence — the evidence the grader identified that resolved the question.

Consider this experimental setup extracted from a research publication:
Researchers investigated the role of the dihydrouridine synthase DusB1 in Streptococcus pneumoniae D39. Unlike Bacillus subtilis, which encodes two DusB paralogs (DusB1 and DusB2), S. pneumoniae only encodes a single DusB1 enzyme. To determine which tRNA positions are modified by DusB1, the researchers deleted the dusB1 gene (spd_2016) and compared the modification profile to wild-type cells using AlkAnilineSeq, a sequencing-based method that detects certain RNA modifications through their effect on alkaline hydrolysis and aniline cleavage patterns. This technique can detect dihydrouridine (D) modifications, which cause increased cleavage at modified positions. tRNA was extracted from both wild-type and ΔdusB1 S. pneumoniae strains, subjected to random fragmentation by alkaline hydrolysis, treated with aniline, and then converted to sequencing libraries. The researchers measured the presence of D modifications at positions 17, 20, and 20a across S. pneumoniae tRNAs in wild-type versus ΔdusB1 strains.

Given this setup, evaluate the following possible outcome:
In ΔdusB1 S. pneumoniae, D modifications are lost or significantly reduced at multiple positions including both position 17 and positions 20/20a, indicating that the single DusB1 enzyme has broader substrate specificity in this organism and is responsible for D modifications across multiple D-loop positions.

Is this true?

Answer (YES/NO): YES